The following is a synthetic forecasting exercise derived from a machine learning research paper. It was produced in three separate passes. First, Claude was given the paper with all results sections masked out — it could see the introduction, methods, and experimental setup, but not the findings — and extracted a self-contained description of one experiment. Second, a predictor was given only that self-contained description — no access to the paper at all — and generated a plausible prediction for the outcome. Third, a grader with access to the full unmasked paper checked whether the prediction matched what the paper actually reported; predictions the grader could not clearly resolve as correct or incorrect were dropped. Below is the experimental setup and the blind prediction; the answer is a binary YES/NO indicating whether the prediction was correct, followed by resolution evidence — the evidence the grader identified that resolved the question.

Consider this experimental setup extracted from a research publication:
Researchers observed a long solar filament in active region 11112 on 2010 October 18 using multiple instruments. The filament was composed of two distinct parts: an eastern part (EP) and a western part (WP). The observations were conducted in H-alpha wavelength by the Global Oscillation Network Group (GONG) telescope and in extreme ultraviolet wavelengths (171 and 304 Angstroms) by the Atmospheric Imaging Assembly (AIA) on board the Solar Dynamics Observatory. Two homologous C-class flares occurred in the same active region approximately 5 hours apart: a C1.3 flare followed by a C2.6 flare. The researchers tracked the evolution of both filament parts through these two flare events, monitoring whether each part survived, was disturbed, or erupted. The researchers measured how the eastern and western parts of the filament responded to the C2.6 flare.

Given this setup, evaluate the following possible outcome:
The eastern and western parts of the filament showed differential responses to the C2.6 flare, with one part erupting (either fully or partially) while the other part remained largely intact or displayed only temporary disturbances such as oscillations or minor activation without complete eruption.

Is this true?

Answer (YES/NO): YES